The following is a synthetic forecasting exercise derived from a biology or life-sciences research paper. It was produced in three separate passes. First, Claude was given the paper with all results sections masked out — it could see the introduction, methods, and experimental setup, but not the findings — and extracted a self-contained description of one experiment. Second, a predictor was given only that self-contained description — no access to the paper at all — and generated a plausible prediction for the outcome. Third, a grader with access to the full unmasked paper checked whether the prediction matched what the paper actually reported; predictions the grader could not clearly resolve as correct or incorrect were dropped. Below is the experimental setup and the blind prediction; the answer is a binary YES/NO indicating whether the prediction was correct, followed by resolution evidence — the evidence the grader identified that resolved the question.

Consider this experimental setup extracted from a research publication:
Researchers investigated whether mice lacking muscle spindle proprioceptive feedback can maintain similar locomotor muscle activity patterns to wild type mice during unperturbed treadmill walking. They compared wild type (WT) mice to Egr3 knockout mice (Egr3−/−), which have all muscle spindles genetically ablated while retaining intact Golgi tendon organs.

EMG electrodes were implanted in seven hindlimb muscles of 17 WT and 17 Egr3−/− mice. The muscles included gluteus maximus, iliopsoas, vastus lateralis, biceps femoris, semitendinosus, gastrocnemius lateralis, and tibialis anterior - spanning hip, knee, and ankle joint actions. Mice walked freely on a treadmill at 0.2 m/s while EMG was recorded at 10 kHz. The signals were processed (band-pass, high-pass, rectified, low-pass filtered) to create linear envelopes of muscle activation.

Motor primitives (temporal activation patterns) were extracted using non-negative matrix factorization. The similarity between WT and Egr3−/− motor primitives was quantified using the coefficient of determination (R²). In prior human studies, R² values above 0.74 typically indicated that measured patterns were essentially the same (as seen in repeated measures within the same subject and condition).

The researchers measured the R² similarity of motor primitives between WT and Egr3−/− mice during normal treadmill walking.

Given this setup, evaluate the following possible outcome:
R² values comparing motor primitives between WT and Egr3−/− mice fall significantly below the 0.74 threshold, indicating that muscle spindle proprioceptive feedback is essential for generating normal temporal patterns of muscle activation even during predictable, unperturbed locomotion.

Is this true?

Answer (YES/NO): NO